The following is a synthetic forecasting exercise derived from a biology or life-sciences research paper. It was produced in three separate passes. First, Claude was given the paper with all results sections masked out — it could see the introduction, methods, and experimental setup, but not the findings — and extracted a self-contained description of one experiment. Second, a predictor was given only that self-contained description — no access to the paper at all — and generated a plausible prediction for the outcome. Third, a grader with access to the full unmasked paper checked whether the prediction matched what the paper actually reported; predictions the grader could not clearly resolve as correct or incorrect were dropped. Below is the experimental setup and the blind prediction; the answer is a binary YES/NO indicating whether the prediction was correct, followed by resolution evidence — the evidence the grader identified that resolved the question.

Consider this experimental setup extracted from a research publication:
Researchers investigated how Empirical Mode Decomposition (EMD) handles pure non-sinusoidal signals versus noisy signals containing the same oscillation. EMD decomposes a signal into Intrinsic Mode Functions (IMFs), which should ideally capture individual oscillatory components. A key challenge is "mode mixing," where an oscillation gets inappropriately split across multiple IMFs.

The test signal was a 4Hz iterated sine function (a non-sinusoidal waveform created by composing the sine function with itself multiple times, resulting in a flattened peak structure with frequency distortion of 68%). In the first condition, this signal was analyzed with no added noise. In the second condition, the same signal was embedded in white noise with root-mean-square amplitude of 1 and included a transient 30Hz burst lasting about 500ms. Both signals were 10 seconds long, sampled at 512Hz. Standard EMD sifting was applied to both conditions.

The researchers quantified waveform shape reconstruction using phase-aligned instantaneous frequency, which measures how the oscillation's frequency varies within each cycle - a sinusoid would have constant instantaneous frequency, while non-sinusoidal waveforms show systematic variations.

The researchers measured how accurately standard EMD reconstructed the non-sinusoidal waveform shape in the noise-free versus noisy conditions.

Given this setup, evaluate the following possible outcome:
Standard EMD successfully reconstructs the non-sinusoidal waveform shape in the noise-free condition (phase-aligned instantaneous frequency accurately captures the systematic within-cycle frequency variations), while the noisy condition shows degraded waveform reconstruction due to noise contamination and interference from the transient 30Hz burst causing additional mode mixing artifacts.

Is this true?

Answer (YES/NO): YES